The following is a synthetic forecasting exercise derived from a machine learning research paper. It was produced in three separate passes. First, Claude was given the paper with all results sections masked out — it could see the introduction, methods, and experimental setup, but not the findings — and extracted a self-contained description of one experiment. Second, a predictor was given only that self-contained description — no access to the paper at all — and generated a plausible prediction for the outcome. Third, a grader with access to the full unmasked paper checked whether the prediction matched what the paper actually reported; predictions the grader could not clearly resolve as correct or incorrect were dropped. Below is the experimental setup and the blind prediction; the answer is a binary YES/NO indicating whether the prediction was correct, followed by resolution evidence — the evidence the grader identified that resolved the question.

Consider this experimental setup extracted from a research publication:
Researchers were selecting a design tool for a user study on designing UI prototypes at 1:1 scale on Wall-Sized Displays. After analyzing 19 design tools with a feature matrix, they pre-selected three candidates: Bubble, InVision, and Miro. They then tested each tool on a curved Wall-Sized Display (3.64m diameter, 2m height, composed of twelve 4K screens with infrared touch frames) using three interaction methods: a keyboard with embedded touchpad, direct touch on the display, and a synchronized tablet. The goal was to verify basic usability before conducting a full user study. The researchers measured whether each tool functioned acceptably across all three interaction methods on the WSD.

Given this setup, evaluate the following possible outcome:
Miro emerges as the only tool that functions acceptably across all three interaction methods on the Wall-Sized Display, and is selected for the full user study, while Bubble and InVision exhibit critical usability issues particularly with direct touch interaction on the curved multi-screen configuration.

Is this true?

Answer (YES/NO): NO